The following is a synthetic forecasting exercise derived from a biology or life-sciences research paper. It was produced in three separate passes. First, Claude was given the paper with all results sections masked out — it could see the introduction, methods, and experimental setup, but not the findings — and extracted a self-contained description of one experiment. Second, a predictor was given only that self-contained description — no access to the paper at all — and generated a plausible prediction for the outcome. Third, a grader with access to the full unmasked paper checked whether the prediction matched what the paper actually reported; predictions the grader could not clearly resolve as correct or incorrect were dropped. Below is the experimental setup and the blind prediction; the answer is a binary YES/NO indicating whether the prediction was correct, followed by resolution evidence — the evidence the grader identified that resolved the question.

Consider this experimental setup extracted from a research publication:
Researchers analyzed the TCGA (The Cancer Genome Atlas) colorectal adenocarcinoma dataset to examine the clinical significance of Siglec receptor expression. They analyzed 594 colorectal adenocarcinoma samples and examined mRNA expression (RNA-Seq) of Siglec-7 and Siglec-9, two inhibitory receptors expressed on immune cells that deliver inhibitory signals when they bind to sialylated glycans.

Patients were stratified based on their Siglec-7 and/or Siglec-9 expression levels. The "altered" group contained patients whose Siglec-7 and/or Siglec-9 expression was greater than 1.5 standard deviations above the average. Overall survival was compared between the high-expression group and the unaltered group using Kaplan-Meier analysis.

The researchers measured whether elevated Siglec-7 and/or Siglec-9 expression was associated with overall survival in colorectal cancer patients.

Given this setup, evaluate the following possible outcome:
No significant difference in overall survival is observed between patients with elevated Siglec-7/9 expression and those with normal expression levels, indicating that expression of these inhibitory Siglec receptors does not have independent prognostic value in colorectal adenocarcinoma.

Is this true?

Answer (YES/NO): NO